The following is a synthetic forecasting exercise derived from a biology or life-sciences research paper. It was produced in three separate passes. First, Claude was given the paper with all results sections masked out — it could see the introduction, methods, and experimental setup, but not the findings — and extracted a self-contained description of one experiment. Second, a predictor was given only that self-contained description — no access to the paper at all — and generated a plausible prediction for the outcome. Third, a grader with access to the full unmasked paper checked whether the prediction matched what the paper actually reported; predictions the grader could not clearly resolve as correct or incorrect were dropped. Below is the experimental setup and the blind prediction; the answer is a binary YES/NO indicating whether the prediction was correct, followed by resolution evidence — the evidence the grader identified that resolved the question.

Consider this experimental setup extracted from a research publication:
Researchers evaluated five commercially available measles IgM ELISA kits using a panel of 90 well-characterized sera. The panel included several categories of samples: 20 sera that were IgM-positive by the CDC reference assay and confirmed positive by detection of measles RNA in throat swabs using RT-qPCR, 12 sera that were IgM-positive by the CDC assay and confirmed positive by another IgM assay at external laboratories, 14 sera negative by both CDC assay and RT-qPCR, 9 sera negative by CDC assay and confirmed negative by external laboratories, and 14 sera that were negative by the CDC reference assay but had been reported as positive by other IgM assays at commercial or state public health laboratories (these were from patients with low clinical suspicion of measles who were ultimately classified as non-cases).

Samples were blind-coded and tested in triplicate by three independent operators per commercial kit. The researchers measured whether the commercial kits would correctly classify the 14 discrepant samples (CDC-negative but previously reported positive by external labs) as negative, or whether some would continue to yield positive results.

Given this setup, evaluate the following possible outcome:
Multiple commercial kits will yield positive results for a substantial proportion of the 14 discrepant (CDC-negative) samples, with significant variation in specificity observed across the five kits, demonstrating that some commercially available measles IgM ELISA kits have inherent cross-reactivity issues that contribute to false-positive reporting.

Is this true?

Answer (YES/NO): YES